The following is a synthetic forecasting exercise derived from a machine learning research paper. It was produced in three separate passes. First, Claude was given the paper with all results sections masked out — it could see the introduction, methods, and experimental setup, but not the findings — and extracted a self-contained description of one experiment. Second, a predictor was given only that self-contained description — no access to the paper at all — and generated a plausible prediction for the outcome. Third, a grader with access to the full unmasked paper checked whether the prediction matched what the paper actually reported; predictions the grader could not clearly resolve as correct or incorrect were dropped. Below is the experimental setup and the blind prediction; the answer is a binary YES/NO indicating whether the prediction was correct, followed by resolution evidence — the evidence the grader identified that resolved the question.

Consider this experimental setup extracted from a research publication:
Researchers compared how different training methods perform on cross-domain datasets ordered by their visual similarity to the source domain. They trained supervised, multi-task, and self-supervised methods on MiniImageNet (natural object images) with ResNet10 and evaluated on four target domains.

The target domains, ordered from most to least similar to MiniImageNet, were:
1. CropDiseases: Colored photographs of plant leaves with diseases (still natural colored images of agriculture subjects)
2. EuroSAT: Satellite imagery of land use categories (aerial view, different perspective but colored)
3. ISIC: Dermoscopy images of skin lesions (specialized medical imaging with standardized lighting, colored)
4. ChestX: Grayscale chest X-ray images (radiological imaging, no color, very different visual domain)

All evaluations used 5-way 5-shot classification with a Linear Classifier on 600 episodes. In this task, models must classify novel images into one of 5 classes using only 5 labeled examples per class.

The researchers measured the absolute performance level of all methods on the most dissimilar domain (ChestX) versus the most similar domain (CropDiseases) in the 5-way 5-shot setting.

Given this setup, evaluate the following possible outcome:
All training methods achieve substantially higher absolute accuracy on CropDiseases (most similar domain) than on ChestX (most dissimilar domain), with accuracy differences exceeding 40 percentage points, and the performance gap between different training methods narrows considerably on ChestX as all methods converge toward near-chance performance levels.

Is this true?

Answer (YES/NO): YES